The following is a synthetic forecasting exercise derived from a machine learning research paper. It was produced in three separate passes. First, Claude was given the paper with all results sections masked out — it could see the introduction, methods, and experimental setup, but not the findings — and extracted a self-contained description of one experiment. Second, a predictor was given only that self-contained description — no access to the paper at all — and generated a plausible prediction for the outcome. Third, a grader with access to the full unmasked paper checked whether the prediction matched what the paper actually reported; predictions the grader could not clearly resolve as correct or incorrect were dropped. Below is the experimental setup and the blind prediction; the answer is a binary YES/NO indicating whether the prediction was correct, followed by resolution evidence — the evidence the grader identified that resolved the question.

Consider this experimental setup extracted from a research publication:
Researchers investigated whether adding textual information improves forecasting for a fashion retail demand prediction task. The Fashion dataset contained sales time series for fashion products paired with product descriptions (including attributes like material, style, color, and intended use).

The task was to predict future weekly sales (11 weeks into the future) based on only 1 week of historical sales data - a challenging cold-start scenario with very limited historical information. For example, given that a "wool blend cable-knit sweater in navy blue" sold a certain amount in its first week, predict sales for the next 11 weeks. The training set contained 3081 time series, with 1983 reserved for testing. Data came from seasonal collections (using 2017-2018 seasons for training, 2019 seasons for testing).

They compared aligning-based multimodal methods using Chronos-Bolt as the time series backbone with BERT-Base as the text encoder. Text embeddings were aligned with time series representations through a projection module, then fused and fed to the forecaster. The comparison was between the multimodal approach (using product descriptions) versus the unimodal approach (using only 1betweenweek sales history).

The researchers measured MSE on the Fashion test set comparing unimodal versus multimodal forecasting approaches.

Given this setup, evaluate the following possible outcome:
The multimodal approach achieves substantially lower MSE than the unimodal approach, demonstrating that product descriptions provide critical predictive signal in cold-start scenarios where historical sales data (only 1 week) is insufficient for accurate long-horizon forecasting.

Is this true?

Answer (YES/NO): NO